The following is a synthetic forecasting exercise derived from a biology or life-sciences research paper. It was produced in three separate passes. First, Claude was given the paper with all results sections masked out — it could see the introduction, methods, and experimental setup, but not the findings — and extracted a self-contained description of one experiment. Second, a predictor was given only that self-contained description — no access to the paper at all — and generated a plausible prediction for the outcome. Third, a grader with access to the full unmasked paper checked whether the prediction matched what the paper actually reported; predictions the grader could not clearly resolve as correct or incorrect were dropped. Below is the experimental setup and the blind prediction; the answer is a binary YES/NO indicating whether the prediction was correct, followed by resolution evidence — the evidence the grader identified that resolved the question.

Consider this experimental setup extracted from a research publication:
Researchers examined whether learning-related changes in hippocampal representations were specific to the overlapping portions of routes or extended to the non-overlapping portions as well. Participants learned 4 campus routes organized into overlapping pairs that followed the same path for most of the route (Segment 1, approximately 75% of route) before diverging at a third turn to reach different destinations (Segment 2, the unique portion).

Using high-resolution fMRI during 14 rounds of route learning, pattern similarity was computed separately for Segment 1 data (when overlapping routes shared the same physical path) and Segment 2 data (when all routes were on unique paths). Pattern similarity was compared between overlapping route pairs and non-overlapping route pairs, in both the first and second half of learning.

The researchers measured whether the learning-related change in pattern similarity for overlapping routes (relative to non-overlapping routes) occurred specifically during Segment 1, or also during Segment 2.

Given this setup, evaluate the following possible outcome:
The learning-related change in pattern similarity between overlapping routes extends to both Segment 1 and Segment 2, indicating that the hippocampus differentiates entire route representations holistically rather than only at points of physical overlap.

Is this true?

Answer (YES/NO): NO